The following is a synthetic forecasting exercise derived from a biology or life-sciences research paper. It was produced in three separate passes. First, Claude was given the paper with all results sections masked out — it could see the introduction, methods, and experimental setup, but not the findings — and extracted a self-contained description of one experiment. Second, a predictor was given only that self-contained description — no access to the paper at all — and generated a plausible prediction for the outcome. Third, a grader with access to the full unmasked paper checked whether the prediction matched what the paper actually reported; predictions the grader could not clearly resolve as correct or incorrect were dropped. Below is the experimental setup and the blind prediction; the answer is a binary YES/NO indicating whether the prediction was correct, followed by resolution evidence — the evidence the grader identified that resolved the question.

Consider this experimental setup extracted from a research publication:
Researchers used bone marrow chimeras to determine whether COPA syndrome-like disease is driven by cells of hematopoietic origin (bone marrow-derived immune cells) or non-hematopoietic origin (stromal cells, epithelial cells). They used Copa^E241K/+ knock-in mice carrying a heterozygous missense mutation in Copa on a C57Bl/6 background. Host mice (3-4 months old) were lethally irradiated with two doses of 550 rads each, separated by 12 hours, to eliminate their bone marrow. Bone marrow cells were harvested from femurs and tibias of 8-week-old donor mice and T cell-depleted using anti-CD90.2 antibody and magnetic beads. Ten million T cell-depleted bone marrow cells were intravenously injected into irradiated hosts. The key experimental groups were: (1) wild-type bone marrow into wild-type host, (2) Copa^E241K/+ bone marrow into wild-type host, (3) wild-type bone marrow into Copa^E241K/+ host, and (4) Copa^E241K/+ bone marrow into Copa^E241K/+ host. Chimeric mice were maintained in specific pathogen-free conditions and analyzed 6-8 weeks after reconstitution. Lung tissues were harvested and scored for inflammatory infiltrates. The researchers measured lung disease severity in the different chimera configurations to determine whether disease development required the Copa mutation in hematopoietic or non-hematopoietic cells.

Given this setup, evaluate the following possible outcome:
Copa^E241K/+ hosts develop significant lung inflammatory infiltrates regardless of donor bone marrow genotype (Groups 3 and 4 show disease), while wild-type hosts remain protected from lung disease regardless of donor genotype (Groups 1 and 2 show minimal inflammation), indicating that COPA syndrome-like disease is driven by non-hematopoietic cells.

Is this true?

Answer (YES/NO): YES